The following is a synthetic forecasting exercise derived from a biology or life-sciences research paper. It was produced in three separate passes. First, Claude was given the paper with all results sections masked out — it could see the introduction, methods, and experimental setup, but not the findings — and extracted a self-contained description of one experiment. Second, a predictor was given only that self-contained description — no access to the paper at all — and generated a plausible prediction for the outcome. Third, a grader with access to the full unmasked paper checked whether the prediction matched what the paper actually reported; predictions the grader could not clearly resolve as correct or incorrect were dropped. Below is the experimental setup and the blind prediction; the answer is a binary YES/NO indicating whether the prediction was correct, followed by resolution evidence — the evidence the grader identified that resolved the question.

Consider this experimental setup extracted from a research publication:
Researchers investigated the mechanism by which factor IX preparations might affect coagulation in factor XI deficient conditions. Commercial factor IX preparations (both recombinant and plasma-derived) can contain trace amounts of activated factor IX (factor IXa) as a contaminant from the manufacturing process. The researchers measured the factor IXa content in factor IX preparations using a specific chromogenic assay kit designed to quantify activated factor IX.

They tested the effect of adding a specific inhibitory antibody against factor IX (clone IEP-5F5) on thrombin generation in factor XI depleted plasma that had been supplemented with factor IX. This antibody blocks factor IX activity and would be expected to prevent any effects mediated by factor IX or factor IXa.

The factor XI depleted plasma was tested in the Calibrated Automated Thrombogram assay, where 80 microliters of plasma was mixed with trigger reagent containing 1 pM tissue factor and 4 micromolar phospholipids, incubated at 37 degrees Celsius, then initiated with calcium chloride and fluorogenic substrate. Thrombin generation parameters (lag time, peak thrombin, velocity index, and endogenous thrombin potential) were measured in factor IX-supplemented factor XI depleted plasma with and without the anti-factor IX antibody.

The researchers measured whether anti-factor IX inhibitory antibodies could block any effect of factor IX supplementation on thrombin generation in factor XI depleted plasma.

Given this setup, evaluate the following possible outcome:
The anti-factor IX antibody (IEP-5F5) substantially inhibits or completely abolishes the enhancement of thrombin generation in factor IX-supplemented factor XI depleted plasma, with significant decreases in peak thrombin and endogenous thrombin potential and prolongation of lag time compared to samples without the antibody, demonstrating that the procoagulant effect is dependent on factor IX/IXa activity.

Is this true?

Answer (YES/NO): YES